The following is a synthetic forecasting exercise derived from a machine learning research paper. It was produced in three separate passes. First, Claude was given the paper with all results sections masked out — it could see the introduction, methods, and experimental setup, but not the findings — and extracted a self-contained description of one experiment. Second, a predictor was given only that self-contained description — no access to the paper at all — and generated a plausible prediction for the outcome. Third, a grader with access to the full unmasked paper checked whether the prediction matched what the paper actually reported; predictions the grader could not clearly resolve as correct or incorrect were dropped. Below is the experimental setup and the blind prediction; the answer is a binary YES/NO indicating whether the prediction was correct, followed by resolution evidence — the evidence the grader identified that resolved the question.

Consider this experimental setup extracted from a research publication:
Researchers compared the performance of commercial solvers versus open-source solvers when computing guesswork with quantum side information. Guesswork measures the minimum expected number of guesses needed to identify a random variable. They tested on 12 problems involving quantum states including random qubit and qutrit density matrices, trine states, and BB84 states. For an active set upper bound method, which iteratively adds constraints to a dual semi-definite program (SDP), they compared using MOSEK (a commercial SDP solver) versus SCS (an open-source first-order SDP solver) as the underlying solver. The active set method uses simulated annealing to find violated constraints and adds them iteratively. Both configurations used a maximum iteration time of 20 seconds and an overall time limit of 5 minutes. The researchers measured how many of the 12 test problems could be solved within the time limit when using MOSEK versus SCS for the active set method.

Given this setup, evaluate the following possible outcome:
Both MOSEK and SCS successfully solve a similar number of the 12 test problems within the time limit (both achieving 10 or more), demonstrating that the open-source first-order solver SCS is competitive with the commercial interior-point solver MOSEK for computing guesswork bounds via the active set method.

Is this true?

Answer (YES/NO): NO